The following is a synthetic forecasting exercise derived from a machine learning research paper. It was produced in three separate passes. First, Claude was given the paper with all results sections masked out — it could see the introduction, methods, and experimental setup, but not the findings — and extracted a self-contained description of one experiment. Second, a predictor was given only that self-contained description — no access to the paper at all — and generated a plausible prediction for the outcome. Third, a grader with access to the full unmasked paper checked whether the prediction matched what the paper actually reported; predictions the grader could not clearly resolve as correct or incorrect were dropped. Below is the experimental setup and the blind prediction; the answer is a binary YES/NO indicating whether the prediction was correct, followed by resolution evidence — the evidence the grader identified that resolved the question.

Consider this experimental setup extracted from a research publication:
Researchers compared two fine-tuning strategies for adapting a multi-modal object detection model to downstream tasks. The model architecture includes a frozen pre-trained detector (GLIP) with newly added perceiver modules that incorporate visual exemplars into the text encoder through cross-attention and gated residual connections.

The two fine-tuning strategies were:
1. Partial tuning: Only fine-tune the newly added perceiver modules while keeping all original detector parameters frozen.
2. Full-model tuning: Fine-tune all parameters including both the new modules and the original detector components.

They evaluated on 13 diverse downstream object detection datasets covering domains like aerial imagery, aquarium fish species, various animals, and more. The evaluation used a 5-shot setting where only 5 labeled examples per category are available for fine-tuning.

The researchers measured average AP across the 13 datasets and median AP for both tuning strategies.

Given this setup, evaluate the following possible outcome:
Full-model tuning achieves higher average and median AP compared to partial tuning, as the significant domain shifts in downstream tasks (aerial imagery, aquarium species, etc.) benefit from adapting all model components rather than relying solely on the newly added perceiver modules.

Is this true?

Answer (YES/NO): YES